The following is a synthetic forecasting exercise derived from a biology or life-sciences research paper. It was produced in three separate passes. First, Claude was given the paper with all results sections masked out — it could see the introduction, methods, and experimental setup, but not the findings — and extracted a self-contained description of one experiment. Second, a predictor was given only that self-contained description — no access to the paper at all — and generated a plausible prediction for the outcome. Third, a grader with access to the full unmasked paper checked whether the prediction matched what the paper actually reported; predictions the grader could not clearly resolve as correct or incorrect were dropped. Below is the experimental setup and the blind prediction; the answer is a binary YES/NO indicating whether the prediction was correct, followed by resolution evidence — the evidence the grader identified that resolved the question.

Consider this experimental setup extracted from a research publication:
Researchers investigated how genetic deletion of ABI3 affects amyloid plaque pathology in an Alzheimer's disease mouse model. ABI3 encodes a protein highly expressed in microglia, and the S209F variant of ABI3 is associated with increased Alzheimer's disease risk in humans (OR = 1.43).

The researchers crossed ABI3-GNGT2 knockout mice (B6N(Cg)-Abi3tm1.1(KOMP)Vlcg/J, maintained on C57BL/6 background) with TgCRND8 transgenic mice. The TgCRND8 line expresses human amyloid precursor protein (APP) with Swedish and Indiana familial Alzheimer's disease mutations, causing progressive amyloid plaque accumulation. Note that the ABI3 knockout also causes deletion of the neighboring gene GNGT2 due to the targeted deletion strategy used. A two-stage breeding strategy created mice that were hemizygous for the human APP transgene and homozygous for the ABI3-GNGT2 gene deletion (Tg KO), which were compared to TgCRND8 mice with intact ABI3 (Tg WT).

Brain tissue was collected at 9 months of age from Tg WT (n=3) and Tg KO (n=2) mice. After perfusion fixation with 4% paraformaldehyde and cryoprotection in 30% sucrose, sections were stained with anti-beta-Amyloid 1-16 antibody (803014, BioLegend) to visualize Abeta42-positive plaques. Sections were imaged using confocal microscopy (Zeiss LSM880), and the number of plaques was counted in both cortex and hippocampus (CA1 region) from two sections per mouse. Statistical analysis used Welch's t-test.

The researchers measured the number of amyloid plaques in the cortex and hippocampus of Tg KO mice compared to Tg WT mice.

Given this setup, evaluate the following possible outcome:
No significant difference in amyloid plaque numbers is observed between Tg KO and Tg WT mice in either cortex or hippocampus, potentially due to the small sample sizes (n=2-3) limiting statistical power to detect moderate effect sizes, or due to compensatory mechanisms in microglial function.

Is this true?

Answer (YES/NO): NO